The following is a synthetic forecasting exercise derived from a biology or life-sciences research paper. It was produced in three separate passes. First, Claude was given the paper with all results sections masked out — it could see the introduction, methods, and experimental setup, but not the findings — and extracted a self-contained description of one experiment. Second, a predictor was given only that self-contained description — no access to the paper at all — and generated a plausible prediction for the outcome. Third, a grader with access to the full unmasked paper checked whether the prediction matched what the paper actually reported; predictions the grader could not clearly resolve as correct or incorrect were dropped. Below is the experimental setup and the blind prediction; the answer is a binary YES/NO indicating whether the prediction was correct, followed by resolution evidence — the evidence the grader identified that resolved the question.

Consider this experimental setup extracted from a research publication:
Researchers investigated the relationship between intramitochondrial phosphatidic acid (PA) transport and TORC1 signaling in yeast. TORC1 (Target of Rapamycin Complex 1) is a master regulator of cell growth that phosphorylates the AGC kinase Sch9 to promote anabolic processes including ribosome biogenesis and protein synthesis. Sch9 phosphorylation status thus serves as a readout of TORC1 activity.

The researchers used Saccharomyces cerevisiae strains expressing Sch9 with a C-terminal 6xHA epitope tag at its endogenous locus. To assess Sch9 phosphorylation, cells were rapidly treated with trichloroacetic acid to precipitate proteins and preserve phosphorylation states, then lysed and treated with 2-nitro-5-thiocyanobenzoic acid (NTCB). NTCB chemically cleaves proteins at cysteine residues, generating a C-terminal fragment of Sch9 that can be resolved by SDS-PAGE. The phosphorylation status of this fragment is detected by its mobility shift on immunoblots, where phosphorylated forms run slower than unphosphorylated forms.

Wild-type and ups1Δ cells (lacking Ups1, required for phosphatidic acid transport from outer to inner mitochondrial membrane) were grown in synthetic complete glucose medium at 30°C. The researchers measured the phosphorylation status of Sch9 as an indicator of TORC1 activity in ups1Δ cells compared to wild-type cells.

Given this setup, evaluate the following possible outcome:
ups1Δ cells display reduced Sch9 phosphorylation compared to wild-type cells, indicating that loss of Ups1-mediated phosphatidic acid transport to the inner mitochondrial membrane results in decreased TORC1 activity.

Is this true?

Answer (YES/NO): YES